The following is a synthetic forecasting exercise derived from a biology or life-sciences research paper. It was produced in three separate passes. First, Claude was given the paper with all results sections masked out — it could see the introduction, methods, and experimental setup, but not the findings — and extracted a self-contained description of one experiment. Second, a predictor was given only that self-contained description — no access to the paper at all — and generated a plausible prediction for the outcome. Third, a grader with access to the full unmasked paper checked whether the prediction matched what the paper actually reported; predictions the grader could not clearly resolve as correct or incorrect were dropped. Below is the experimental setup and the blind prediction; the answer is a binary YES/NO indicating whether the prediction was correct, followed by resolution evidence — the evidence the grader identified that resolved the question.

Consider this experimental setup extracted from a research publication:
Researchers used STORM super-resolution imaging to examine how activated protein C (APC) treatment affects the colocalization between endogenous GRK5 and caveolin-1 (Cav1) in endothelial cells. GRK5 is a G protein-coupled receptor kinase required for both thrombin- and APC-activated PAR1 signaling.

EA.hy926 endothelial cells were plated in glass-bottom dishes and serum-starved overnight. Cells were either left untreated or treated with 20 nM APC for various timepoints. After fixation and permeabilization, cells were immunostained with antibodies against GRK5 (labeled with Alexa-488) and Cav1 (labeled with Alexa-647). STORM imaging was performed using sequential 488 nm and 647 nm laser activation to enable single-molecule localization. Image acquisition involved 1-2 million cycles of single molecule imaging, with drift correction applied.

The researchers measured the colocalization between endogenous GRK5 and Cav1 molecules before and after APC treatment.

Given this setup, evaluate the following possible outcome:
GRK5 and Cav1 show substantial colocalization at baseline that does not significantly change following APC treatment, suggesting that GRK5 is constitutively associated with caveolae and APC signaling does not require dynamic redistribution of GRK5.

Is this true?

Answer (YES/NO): NO